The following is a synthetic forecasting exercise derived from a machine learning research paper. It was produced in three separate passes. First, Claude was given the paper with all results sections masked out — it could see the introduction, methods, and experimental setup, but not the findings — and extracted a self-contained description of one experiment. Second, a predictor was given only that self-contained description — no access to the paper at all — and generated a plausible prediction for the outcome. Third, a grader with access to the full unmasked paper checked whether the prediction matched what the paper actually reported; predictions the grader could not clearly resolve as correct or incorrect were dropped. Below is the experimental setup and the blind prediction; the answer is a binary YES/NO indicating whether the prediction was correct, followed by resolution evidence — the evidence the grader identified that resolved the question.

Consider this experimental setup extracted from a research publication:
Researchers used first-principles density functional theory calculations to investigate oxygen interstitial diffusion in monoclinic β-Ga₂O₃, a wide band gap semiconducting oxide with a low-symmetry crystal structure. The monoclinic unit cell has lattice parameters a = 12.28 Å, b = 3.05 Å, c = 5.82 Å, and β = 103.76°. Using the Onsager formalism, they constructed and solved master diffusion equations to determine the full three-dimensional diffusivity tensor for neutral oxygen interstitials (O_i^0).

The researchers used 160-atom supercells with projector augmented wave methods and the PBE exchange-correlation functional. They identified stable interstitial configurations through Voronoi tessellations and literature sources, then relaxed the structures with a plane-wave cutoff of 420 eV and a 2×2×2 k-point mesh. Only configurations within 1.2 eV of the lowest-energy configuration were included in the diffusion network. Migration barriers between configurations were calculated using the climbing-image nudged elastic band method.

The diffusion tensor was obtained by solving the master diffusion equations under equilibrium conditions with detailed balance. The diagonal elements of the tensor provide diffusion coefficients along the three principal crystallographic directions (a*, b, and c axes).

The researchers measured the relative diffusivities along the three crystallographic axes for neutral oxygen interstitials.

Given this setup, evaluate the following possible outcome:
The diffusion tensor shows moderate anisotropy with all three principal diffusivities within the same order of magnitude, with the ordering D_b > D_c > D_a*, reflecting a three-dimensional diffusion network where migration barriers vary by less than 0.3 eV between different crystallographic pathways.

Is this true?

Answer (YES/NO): NO